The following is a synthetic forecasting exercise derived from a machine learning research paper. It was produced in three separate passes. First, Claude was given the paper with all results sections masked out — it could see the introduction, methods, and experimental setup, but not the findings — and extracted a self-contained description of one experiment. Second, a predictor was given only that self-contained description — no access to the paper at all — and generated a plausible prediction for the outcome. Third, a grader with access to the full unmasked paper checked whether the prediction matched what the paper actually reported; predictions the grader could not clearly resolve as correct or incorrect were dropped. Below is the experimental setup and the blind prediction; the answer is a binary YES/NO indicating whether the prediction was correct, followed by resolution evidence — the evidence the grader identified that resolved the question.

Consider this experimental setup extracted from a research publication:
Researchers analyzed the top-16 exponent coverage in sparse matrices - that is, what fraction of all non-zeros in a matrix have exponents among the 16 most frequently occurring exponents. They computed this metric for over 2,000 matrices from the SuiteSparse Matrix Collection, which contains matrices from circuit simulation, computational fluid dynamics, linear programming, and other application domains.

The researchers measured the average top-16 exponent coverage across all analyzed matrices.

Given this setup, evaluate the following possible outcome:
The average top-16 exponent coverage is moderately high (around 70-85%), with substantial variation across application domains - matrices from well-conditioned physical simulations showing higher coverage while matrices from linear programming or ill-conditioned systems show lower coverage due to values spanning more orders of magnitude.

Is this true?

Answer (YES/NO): NO